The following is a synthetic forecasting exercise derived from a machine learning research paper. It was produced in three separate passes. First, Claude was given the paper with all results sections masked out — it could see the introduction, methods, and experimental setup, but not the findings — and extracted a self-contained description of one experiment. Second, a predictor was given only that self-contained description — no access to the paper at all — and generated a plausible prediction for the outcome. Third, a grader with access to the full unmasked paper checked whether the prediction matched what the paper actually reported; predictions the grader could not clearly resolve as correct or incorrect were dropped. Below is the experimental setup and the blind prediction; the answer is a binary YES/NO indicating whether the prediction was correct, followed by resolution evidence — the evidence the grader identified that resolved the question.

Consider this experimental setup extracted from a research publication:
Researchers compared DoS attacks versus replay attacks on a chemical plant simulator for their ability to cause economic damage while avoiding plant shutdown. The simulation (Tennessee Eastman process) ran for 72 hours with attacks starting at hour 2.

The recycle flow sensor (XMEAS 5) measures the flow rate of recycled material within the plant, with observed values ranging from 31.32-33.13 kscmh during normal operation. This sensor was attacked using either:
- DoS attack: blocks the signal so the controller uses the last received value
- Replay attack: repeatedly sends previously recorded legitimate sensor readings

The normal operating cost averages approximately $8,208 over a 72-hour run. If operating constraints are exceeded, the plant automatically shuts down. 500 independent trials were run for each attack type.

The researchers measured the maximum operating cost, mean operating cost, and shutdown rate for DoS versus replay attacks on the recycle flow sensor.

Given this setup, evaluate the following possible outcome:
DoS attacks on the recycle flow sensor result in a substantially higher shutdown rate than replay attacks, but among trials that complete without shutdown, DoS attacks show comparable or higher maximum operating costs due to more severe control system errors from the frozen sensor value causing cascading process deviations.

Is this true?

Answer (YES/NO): NO